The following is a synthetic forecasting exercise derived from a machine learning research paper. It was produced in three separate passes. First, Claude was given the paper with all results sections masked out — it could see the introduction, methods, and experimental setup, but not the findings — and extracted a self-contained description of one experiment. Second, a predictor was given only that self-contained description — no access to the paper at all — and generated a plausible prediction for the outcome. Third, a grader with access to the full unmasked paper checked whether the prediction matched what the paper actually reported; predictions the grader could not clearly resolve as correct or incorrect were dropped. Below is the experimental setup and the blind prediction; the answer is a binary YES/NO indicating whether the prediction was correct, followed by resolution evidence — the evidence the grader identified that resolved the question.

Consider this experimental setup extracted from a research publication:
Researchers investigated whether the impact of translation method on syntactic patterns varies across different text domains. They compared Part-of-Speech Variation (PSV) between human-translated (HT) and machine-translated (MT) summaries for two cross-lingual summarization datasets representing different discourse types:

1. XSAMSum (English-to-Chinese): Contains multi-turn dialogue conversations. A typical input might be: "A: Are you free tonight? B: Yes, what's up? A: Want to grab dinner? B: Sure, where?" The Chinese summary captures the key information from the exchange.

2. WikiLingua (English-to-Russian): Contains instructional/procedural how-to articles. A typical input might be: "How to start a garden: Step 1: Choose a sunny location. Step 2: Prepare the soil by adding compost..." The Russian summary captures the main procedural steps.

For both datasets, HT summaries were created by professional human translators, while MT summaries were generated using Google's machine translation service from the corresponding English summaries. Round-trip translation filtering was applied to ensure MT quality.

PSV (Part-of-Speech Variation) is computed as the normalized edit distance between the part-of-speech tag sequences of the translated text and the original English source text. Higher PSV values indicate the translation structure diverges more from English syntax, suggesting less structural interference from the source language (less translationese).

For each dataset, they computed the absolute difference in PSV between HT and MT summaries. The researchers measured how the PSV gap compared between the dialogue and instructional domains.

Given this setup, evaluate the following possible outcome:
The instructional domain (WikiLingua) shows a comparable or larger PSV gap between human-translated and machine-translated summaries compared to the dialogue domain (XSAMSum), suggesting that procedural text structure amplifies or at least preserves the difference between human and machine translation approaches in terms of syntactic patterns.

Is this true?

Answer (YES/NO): YES